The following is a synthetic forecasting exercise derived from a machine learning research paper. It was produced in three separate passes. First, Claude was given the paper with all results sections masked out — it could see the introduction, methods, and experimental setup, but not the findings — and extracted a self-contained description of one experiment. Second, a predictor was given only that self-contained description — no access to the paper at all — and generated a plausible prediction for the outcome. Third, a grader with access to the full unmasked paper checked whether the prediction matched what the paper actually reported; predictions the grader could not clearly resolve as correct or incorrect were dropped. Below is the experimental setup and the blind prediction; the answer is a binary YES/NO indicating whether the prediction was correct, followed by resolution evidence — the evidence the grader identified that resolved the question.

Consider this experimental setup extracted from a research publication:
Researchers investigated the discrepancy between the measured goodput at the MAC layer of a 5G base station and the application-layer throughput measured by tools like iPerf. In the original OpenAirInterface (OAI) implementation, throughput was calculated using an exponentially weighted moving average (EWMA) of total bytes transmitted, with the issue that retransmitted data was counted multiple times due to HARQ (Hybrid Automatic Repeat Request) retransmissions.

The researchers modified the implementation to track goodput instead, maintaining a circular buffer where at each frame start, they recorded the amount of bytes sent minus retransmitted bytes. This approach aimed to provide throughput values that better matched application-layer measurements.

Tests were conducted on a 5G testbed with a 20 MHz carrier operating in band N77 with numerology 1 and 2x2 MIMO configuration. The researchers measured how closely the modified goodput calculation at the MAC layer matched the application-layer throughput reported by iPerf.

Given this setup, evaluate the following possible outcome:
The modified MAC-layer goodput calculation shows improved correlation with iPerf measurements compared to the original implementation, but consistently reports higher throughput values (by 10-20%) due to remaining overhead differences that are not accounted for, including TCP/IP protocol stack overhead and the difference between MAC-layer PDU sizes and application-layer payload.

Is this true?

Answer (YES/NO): NO